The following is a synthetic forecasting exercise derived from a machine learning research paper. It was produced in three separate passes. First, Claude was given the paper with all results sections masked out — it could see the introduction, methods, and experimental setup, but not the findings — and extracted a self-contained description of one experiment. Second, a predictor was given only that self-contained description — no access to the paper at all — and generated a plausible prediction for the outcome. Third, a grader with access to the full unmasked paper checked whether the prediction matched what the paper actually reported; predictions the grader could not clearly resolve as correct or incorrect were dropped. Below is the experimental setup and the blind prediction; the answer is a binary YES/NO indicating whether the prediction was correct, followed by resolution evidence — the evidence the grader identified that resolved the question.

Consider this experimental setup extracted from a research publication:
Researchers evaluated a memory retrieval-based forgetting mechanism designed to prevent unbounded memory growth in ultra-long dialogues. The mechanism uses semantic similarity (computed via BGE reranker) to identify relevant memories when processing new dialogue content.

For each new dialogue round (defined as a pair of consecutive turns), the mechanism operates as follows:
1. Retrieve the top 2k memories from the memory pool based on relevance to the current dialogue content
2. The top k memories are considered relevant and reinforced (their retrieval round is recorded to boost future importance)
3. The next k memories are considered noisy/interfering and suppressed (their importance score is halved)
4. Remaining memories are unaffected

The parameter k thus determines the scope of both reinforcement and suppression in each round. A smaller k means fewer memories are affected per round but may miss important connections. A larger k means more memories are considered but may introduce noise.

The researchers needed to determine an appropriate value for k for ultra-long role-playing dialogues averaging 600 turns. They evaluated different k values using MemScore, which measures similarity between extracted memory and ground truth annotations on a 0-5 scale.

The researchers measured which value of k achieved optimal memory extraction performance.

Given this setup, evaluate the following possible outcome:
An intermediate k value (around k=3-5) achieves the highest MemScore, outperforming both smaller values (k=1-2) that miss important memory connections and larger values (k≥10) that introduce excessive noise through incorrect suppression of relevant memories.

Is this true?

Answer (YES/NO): NO